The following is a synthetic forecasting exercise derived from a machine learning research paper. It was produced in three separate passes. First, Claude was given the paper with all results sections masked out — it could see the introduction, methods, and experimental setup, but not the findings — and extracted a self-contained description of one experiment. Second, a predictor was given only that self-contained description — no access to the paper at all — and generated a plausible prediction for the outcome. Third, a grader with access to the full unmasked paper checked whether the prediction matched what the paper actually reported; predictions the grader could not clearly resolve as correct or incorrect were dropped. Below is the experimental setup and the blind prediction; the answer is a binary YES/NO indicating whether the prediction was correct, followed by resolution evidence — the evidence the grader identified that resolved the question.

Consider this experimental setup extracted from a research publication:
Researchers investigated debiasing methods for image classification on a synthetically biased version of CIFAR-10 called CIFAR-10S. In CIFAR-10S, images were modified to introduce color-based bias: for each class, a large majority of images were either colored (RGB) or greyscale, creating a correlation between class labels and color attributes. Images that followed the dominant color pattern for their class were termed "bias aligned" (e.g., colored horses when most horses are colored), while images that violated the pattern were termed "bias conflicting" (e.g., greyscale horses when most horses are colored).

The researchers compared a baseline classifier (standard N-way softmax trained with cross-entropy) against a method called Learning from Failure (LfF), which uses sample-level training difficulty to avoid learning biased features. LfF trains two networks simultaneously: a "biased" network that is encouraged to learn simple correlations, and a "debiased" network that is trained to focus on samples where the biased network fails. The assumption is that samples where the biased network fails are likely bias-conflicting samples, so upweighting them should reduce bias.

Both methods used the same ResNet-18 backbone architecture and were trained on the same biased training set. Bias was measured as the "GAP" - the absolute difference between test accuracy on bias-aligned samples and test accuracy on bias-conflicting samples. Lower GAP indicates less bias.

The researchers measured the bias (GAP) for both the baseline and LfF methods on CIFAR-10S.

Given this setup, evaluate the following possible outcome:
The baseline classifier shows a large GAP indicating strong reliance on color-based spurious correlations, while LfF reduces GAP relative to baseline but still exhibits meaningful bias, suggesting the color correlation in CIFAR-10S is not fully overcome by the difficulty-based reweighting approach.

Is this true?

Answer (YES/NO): NO